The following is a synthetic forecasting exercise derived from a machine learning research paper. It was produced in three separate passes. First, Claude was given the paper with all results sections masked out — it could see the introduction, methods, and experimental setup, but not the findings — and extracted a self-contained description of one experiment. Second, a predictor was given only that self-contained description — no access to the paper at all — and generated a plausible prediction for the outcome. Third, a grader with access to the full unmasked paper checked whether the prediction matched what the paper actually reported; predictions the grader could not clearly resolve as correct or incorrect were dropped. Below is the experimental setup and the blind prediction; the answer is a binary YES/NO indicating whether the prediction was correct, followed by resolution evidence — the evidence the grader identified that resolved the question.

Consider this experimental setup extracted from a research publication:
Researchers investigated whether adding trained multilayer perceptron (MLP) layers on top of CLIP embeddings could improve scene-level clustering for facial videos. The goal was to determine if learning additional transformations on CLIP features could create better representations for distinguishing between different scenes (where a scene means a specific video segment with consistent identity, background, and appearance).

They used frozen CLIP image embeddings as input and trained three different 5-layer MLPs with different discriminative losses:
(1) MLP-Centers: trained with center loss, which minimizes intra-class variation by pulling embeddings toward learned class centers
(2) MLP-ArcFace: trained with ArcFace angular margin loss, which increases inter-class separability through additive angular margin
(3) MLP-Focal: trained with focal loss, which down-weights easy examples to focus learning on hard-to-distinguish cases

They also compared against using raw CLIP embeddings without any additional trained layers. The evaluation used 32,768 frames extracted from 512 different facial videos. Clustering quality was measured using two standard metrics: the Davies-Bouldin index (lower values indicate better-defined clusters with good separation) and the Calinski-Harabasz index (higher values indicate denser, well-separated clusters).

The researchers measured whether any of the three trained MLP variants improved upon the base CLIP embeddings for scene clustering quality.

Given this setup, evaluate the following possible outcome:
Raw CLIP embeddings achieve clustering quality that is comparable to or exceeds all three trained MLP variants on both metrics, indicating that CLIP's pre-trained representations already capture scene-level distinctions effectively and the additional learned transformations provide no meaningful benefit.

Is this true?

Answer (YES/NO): YES